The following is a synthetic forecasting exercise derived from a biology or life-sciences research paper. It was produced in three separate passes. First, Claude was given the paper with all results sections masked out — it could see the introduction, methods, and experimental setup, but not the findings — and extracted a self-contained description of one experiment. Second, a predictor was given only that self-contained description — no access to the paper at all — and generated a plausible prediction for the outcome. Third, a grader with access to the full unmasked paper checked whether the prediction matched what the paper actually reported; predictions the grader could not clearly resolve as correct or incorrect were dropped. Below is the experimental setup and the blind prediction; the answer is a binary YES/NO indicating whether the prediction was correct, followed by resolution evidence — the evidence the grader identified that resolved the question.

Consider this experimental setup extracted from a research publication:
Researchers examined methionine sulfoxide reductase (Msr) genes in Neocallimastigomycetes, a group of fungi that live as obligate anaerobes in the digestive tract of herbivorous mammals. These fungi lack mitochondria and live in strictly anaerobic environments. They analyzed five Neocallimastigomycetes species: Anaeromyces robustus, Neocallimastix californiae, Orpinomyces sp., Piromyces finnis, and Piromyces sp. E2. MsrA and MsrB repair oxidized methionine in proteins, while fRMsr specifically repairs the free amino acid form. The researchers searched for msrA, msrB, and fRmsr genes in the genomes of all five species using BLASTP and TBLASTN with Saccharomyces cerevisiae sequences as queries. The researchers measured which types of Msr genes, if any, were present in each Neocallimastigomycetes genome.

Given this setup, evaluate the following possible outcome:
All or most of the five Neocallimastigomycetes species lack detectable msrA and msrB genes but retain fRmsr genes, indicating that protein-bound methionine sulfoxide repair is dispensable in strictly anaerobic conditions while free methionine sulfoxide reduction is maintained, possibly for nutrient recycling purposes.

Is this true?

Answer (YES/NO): NO